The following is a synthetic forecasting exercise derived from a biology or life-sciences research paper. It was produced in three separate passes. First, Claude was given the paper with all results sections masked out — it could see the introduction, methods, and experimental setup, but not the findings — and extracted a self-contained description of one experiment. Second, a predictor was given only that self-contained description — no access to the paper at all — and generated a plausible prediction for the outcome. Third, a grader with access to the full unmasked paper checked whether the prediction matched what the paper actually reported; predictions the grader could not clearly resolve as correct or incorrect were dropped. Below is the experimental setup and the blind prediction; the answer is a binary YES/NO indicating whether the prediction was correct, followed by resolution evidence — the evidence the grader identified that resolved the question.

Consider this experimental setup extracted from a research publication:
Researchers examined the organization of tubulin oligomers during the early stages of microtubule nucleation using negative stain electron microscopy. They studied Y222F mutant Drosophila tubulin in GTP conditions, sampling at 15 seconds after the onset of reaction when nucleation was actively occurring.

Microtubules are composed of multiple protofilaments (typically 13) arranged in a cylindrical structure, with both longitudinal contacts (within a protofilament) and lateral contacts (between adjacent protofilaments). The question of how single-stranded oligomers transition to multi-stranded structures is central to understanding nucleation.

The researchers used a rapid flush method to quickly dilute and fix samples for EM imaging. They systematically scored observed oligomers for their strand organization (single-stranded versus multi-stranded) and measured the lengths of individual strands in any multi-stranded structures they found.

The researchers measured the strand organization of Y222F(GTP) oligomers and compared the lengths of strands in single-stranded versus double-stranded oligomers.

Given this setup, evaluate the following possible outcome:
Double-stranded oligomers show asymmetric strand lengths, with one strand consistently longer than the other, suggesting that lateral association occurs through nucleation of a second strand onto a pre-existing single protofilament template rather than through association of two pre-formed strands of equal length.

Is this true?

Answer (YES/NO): YES